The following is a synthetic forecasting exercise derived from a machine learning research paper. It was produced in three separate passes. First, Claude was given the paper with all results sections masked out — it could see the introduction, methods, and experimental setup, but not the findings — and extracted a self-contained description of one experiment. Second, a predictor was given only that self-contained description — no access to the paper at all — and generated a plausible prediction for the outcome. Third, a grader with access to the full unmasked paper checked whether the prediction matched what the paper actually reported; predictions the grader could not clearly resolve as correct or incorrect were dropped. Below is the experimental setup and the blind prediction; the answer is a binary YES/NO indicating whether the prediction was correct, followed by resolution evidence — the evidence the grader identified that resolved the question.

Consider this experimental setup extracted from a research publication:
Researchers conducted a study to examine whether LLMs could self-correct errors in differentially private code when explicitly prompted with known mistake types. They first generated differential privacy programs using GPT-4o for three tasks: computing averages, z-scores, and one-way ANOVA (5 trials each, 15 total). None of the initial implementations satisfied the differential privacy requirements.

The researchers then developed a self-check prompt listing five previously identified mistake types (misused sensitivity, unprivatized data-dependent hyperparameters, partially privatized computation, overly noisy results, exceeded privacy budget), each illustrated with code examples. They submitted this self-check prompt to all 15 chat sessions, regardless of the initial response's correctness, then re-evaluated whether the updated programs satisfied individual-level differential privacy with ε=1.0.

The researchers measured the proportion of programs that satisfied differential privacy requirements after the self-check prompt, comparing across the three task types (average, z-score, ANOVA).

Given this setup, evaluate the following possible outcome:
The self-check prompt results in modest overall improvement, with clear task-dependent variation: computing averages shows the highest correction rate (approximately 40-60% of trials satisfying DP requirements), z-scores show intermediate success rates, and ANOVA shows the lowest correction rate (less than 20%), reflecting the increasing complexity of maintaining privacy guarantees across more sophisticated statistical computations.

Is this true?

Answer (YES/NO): NO